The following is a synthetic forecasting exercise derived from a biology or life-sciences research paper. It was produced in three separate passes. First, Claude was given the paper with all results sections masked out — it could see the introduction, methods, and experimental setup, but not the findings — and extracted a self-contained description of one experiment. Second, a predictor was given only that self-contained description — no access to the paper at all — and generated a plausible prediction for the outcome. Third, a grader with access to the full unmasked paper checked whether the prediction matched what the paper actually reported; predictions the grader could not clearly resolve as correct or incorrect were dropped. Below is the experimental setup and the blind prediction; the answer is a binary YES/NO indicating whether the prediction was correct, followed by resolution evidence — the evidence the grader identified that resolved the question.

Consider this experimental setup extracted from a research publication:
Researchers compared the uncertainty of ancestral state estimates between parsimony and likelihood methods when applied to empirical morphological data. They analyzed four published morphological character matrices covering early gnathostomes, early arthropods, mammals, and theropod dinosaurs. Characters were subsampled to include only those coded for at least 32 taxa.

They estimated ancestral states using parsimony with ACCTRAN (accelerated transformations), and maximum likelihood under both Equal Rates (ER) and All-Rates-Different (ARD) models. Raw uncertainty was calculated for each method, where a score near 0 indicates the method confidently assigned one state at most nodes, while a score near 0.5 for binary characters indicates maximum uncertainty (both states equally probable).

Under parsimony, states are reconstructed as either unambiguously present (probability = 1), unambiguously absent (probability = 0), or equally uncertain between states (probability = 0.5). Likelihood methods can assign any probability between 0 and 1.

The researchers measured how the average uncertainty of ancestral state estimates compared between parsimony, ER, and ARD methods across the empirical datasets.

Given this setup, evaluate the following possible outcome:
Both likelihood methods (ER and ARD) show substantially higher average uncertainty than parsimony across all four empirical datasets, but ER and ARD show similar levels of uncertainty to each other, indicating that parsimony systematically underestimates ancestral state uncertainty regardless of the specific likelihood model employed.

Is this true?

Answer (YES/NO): NO